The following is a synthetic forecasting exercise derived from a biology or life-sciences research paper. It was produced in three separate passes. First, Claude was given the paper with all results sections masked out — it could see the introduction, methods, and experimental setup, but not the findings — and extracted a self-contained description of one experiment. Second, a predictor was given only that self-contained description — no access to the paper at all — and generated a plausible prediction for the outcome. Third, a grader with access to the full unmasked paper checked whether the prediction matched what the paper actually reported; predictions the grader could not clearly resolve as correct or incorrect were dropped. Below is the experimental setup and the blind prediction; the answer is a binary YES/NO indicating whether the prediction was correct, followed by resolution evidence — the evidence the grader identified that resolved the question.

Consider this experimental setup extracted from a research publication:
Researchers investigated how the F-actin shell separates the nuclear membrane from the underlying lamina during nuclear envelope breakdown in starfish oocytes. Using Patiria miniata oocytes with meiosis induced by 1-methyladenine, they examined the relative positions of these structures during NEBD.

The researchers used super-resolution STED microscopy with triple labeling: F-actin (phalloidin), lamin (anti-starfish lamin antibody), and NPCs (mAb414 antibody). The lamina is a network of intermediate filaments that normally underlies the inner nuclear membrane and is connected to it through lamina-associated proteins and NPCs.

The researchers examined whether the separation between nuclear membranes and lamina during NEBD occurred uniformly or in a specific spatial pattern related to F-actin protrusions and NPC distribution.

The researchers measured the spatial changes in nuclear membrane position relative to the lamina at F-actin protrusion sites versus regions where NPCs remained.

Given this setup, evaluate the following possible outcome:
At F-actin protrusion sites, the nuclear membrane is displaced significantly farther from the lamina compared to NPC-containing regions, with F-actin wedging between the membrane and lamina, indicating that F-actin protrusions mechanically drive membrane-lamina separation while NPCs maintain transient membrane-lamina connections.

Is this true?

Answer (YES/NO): YES